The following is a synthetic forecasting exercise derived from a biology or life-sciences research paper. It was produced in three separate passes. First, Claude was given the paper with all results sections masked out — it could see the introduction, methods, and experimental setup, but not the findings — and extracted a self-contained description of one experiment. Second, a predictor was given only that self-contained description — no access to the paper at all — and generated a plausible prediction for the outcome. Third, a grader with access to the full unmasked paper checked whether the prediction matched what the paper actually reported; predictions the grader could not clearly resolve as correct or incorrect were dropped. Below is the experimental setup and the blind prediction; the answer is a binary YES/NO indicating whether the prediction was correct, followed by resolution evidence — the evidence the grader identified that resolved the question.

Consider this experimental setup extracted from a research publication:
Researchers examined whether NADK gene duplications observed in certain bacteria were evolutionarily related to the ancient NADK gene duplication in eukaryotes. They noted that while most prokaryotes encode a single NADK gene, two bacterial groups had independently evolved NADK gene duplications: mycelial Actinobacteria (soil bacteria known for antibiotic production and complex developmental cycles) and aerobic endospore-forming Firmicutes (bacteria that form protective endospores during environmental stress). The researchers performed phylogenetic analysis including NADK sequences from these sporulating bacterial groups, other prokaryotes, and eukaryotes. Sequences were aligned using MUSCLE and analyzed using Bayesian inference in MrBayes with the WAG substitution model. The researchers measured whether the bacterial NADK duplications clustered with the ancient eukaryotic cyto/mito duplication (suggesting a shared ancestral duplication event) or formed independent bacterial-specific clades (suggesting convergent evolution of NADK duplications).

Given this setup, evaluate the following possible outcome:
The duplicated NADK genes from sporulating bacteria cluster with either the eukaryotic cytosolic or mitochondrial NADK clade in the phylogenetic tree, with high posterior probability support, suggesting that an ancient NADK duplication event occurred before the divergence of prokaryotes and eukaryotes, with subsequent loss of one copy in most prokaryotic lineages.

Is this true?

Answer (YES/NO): NO